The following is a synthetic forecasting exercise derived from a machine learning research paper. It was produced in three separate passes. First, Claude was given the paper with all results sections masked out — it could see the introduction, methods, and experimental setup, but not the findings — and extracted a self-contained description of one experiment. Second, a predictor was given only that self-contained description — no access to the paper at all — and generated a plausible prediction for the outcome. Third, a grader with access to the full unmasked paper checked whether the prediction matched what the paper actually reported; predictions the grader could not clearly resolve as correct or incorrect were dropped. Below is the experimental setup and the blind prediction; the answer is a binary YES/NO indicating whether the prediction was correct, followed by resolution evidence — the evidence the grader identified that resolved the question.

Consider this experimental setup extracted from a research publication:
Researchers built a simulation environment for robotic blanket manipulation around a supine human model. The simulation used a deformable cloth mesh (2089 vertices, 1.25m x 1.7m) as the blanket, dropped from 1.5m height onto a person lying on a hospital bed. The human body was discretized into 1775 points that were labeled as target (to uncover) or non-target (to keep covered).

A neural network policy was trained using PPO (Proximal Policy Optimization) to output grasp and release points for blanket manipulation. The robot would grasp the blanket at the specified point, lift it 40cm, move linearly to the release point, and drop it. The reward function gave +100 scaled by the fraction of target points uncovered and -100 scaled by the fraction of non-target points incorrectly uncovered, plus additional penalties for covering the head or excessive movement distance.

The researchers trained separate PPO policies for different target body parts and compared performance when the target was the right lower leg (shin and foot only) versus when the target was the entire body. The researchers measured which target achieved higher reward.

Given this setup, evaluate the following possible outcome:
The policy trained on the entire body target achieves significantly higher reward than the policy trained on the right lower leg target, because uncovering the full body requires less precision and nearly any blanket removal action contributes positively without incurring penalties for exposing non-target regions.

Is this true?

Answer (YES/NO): YES